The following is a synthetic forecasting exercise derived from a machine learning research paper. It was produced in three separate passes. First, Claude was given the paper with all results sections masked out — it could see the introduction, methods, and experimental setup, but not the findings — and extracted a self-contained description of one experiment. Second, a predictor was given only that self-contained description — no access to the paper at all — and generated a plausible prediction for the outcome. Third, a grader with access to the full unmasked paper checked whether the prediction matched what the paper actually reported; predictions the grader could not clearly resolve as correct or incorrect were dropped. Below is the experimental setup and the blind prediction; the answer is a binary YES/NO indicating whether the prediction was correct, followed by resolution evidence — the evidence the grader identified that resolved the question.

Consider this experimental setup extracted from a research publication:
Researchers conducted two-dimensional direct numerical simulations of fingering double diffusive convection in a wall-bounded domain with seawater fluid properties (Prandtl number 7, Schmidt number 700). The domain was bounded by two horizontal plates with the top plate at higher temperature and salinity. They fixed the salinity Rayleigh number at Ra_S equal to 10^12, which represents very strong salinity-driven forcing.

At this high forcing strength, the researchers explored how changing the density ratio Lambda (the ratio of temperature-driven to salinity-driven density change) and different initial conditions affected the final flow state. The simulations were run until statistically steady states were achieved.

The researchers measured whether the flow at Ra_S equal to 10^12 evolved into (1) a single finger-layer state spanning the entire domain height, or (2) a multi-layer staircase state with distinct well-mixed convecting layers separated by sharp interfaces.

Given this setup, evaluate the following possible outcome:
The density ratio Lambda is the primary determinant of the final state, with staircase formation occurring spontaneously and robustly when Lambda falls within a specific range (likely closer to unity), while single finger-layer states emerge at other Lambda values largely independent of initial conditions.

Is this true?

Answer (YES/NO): NO